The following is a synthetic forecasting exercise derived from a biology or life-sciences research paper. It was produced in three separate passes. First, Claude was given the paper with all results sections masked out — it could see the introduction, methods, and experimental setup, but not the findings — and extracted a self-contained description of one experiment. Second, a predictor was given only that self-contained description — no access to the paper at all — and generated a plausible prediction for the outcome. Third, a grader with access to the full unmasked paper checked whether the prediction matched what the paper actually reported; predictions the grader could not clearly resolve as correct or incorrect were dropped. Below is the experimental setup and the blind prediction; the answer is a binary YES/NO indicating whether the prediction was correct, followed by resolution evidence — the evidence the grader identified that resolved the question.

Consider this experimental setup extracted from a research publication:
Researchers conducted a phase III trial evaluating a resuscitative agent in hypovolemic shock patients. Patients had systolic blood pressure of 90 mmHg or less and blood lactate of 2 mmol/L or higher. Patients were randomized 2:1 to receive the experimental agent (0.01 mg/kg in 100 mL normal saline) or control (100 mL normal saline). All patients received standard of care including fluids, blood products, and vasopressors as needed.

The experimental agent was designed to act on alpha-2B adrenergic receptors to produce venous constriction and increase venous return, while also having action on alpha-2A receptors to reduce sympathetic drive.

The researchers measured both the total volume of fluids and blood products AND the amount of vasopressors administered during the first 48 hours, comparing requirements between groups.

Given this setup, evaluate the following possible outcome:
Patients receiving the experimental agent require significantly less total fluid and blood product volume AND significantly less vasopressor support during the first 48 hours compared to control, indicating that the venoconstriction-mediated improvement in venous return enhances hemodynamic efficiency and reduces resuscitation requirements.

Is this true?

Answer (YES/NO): NO